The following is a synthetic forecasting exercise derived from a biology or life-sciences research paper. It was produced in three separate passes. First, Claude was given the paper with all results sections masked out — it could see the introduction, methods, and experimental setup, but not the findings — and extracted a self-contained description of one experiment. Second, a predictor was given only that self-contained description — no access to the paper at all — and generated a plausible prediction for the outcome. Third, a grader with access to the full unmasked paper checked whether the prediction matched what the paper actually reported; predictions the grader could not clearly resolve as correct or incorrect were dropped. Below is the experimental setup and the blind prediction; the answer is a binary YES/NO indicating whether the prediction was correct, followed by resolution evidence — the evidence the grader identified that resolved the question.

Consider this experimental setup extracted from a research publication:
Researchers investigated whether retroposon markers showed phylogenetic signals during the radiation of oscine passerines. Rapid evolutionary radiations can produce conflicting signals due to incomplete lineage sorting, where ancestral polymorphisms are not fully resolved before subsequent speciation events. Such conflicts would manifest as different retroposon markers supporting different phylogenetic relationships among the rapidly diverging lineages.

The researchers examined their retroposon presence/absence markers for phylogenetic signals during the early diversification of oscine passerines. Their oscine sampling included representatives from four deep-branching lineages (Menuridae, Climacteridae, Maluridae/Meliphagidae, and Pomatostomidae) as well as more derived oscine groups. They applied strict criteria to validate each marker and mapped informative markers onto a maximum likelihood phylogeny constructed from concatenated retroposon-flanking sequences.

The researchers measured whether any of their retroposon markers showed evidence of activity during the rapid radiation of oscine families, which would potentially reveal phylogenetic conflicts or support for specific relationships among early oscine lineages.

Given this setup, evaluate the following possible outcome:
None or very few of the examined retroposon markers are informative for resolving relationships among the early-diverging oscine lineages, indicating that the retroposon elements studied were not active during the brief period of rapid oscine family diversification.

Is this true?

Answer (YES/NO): YES